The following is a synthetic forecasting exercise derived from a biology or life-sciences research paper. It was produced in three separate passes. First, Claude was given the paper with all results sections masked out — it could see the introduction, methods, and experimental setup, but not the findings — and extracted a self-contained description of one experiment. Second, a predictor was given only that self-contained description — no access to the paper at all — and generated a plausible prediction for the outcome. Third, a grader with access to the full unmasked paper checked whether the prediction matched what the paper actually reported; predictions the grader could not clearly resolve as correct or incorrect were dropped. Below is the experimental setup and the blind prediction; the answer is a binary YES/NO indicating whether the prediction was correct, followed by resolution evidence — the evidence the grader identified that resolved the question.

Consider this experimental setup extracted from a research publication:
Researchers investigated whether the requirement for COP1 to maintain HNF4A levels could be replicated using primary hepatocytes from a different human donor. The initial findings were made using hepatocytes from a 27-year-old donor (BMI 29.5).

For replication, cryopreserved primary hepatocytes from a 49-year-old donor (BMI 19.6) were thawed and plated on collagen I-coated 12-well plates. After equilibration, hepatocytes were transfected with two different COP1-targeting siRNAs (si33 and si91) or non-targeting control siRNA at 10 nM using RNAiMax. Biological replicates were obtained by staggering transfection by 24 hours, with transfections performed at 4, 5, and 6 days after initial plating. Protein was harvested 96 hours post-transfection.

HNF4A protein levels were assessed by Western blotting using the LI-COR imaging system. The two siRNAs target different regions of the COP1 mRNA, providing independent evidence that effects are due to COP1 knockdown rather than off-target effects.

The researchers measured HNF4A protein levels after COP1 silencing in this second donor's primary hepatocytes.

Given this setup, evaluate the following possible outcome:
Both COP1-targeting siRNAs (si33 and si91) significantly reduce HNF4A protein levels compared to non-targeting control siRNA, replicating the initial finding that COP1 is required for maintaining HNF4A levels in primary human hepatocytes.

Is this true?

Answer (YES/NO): NO